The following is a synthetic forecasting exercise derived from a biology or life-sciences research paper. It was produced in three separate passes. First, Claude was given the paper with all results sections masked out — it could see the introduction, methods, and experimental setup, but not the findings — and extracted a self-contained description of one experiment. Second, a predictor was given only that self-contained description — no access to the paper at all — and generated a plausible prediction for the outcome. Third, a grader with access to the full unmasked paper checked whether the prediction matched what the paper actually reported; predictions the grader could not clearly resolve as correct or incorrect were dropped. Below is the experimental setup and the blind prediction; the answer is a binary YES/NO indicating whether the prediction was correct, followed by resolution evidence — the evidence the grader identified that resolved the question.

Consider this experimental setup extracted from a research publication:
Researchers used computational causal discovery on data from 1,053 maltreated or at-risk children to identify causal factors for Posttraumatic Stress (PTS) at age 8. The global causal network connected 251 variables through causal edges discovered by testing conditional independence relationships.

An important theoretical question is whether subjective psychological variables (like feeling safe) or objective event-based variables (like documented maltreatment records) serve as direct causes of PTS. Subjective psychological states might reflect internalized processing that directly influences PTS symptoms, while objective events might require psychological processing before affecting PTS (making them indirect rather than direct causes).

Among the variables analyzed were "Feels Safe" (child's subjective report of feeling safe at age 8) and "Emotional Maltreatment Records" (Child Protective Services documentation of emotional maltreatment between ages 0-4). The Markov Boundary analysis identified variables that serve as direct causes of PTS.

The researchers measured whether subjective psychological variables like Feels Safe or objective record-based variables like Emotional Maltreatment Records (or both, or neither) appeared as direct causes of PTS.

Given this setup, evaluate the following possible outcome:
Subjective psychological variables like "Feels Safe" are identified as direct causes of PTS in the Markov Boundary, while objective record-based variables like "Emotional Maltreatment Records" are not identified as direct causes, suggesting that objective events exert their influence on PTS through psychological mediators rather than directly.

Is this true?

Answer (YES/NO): NO